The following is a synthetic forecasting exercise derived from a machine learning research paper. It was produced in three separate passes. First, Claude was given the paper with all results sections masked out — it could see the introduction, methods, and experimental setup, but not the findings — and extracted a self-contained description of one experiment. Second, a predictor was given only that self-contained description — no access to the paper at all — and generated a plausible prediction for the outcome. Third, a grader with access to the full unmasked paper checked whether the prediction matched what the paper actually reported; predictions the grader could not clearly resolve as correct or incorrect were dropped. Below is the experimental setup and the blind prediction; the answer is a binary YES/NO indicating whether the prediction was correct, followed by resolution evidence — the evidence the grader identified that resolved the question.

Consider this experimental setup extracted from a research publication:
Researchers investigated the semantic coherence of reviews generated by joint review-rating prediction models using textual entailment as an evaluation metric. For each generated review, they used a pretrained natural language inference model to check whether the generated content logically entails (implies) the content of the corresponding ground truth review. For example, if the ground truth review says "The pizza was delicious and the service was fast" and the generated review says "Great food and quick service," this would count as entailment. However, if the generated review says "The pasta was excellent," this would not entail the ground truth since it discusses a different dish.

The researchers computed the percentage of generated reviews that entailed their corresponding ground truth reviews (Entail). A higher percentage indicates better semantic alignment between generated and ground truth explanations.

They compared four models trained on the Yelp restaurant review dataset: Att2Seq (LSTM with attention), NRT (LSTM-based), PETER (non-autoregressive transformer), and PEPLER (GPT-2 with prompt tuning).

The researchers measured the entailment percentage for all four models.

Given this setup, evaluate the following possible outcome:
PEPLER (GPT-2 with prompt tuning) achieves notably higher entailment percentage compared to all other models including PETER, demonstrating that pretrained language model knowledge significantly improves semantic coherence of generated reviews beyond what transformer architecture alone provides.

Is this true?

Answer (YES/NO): NO